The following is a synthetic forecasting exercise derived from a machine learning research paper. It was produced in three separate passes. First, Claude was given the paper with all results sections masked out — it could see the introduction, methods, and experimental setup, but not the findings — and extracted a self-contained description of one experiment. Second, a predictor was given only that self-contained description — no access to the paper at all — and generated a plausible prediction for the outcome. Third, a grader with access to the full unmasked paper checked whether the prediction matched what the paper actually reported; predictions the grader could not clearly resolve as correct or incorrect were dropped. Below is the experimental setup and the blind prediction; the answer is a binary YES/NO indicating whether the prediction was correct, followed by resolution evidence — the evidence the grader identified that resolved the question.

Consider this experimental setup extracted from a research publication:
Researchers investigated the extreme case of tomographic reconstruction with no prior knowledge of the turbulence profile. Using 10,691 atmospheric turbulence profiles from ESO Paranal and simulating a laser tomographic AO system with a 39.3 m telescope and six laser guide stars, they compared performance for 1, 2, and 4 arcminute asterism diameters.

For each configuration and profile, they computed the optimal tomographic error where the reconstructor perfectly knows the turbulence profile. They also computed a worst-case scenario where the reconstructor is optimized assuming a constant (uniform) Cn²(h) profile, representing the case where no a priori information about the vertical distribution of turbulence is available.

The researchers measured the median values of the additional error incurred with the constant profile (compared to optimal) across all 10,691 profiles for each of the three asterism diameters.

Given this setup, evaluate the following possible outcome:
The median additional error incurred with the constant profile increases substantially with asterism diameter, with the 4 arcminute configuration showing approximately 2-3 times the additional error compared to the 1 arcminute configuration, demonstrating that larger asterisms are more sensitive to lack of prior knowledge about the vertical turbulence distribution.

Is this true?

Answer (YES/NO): NO